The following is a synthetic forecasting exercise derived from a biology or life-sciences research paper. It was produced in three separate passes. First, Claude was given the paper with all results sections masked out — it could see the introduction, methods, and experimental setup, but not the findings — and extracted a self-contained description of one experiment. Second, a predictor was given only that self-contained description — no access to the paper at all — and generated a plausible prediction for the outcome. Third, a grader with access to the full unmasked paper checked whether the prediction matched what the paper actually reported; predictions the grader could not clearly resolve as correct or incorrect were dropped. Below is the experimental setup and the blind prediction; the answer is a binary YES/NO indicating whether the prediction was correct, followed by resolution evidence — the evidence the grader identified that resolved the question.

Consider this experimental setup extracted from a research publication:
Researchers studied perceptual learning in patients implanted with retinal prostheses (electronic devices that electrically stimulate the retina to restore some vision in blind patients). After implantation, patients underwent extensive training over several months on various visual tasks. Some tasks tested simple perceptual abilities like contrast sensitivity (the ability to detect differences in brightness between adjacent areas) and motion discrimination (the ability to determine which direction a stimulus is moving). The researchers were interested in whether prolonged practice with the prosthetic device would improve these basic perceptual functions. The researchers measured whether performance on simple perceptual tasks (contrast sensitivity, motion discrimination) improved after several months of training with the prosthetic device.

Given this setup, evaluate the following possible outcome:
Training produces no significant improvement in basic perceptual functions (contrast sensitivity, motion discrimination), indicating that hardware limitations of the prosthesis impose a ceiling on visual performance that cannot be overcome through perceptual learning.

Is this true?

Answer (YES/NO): NO